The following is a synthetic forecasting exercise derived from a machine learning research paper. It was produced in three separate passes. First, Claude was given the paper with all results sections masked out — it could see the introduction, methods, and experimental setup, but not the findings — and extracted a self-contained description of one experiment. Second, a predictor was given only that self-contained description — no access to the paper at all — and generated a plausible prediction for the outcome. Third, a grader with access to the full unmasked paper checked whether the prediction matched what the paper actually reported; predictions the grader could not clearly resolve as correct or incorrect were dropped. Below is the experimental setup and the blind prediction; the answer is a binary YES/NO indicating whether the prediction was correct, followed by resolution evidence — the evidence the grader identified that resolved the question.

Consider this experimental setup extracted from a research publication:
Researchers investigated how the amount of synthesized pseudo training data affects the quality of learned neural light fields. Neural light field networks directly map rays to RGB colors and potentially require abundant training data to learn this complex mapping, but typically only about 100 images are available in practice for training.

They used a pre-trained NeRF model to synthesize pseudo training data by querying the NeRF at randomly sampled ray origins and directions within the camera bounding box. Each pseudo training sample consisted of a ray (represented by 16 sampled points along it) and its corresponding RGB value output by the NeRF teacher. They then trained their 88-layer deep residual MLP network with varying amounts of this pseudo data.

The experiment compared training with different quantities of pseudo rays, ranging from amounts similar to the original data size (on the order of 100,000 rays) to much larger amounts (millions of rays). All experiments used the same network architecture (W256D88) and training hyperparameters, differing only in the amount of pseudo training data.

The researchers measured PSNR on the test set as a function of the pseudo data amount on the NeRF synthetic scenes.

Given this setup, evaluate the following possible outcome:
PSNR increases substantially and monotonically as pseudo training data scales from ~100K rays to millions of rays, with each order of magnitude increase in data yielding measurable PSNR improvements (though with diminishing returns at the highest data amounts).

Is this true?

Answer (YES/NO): NO